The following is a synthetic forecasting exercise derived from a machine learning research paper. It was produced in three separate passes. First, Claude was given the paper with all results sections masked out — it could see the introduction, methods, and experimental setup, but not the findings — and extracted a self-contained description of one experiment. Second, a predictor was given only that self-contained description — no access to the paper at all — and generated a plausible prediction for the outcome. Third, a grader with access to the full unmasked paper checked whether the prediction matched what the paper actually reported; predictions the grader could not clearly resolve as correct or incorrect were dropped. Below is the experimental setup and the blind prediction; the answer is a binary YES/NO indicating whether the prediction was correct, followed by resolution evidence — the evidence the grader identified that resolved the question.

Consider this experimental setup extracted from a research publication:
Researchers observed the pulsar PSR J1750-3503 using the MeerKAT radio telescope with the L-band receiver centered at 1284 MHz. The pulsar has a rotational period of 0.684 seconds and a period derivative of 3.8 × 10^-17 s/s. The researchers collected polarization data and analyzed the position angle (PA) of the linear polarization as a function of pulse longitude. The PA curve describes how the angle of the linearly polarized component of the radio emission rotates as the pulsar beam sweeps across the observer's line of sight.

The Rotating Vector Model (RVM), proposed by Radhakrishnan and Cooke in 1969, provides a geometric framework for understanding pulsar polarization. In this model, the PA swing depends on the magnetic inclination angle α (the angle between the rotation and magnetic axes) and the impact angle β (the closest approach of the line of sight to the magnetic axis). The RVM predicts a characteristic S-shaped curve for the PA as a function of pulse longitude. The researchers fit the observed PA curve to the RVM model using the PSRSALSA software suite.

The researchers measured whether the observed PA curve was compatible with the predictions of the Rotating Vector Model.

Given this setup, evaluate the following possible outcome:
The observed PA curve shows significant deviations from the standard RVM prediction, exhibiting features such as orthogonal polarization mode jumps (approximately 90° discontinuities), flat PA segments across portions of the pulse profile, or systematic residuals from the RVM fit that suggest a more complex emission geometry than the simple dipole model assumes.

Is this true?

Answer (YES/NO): NO